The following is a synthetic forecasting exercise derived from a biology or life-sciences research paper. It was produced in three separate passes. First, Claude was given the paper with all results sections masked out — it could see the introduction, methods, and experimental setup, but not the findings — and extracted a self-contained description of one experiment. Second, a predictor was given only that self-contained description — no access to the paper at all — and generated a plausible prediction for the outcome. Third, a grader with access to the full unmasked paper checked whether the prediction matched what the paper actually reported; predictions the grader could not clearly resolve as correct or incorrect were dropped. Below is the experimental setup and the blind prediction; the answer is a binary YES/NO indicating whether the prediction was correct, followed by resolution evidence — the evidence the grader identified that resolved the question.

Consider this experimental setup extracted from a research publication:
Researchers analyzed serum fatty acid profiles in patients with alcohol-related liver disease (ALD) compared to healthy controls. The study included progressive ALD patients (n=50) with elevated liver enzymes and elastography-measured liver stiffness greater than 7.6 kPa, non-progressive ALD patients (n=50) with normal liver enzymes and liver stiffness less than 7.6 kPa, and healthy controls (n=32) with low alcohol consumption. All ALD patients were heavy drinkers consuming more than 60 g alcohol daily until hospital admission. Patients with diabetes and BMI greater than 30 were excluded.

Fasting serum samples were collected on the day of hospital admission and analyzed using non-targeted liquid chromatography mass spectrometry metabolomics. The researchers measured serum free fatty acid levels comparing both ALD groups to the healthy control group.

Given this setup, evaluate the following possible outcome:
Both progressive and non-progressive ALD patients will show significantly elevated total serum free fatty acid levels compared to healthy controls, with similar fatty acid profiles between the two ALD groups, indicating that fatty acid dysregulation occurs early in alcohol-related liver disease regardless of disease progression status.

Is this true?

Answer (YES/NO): YES